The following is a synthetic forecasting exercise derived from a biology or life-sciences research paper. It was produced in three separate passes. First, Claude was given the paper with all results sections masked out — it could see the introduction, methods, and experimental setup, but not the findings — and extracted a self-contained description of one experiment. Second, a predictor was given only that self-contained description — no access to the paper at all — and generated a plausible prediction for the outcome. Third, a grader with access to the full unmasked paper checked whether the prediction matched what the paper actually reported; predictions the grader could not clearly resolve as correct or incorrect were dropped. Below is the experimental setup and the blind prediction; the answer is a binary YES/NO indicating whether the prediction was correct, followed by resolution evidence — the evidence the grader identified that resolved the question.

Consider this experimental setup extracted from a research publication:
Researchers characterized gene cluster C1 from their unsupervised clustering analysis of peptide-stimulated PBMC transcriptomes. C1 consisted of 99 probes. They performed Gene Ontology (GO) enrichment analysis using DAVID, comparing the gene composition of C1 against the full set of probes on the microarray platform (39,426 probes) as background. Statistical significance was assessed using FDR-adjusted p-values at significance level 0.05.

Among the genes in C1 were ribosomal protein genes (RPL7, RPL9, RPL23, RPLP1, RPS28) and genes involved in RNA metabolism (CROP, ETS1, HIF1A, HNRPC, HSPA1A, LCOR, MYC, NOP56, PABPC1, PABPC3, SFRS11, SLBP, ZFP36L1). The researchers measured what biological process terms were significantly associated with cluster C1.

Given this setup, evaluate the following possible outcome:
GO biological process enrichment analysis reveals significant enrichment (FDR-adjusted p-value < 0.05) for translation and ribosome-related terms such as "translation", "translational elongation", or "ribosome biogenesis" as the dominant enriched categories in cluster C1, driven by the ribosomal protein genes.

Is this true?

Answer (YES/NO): NO